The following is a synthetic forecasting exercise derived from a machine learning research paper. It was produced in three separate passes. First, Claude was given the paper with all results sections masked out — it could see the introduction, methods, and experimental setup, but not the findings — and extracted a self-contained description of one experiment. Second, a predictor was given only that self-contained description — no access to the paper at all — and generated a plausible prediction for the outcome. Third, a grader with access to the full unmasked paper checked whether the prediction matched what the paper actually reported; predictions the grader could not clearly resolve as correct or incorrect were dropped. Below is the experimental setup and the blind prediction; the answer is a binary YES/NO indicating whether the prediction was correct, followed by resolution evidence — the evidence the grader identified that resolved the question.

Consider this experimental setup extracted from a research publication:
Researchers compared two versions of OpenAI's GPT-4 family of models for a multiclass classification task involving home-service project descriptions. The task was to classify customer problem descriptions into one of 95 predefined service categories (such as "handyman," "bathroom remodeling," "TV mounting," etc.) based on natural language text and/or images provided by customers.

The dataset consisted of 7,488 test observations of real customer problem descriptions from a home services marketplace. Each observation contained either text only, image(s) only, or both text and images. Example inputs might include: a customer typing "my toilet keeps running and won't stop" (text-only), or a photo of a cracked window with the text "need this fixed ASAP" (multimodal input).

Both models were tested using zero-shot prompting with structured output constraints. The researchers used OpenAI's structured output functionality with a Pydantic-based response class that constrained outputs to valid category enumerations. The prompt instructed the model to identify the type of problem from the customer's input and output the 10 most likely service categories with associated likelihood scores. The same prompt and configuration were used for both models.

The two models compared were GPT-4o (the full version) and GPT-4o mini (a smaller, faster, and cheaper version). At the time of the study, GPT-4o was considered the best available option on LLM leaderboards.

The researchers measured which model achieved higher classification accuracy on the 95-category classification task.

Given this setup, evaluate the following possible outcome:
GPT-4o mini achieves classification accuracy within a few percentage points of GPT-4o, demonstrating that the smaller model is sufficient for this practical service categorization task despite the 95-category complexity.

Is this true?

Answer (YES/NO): YES